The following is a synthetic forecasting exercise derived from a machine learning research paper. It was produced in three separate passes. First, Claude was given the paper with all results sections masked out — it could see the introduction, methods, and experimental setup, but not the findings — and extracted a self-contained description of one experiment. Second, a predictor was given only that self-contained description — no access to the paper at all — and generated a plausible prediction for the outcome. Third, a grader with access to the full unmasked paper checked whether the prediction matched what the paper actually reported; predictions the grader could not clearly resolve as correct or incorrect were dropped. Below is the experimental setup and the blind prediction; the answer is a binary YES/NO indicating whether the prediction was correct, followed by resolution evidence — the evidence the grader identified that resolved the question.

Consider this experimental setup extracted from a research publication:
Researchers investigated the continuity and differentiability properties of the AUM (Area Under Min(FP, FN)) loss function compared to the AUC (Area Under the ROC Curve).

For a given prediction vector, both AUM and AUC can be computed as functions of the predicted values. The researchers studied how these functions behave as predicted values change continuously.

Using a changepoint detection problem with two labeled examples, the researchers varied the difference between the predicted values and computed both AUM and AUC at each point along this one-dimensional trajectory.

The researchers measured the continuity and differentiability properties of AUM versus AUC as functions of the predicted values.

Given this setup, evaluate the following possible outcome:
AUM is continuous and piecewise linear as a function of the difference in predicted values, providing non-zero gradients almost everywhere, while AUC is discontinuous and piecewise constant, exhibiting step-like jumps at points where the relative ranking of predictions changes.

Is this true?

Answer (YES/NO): NO